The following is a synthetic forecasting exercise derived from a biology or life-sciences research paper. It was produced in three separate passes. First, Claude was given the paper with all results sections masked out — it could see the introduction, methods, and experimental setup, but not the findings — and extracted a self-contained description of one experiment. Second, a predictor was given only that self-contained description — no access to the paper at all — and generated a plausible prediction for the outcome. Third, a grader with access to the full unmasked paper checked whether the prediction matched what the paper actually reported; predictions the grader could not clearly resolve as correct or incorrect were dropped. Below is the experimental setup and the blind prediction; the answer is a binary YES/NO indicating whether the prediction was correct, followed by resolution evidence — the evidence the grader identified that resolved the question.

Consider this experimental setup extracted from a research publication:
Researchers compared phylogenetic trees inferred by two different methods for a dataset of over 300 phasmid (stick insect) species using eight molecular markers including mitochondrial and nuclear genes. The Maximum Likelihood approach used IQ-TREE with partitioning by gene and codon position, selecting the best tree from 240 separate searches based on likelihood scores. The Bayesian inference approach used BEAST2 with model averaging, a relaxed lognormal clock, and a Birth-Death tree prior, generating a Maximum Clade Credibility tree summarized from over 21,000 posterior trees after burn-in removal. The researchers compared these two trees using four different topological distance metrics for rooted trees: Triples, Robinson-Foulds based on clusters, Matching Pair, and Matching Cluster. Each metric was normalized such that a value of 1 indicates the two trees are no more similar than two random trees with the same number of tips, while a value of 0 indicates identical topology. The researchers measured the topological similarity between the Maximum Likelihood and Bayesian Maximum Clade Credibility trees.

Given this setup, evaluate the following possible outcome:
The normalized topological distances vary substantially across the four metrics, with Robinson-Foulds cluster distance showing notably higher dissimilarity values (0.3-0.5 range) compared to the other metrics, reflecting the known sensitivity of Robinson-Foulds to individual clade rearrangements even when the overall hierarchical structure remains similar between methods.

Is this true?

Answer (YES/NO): NO